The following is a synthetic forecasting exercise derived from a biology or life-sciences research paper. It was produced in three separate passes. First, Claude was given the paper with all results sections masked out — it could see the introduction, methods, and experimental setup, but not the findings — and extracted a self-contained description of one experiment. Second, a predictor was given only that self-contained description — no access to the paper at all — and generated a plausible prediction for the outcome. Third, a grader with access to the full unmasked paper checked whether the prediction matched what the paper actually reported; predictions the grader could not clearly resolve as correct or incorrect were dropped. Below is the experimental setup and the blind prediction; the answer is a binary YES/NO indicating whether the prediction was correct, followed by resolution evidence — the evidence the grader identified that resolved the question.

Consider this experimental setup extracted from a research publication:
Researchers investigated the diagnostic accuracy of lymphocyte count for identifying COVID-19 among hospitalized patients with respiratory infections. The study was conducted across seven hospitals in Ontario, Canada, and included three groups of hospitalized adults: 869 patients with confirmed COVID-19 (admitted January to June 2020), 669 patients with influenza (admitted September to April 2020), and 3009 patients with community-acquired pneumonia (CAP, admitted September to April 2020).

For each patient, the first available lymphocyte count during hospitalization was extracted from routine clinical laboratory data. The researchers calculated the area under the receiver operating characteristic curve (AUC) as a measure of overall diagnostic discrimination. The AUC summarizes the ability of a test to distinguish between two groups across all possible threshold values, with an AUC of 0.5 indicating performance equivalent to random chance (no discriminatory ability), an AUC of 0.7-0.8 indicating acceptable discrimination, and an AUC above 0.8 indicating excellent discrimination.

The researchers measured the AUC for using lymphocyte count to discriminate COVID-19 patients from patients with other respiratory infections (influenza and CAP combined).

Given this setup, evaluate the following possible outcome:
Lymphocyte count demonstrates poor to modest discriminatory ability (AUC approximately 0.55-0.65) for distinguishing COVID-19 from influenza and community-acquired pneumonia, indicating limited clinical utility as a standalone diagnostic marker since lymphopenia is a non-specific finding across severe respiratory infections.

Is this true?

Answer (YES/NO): NO